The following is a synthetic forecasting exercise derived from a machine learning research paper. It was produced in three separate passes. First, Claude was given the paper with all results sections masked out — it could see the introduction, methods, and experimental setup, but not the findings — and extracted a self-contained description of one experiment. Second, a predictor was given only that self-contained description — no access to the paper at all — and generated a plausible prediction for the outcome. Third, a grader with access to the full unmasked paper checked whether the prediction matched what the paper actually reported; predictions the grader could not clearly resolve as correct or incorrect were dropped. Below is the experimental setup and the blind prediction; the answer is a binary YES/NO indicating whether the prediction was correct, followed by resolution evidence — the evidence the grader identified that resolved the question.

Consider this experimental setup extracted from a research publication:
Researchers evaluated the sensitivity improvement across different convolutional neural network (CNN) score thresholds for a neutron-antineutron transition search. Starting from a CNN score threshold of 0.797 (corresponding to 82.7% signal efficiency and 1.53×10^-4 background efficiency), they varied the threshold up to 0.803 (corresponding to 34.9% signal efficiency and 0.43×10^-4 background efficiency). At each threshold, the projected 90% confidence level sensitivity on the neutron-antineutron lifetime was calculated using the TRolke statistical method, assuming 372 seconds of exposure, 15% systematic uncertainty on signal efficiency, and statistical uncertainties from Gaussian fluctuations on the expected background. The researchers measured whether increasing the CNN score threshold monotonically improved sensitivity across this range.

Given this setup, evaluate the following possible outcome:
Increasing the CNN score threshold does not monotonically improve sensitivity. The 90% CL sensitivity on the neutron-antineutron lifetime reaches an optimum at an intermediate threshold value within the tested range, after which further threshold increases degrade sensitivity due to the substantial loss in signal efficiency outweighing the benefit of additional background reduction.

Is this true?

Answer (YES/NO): YES